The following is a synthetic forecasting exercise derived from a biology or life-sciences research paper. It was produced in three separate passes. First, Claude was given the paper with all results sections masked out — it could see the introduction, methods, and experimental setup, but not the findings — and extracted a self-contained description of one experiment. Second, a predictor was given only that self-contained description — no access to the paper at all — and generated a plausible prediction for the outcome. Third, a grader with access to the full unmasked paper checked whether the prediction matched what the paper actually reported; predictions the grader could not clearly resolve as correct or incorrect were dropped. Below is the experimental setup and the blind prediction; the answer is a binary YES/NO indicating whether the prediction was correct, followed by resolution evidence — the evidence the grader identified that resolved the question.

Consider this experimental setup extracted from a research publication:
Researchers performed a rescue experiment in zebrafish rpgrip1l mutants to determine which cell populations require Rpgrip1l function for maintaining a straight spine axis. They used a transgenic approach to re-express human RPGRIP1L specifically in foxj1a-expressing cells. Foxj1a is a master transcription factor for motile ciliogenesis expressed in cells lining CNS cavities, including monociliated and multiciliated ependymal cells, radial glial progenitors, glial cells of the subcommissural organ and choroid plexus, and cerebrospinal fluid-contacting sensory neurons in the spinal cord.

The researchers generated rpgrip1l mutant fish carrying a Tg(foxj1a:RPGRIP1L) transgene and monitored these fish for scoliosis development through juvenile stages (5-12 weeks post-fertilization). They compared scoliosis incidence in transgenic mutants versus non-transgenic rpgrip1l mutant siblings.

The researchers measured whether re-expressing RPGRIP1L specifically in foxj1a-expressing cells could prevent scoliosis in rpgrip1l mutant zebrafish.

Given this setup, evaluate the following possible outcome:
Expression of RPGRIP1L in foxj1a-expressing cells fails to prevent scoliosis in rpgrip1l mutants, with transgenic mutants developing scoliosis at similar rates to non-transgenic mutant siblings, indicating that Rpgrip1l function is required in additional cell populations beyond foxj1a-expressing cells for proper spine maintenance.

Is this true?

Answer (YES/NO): NO